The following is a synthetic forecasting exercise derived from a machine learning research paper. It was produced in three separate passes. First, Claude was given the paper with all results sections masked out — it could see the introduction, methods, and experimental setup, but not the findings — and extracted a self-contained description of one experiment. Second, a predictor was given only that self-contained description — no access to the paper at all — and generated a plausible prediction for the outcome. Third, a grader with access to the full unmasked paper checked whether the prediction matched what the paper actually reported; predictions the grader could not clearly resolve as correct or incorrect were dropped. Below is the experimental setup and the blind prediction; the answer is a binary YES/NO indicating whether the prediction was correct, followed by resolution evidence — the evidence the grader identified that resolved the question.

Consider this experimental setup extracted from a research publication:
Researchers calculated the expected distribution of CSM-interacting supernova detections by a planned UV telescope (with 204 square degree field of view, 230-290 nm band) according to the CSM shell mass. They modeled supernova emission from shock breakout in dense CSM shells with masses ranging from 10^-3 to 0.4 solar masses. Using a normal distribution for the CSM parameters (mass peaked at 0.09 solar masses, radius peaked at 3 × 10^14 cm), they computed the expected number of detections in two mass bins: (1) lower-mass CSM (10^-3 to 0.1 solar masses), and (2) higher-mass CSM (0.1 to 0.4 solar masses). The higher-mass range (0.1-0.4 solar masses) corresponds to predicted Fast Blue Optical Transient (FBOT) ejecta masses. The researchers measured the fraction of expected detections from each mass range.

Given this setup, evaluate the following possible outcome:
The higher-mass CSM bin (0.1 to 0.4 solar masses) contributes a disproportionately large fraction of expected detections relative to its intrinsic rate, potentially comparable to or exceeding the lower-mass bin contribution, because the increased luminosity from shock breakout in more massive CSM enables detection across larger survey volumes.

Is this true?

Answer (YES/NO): NO